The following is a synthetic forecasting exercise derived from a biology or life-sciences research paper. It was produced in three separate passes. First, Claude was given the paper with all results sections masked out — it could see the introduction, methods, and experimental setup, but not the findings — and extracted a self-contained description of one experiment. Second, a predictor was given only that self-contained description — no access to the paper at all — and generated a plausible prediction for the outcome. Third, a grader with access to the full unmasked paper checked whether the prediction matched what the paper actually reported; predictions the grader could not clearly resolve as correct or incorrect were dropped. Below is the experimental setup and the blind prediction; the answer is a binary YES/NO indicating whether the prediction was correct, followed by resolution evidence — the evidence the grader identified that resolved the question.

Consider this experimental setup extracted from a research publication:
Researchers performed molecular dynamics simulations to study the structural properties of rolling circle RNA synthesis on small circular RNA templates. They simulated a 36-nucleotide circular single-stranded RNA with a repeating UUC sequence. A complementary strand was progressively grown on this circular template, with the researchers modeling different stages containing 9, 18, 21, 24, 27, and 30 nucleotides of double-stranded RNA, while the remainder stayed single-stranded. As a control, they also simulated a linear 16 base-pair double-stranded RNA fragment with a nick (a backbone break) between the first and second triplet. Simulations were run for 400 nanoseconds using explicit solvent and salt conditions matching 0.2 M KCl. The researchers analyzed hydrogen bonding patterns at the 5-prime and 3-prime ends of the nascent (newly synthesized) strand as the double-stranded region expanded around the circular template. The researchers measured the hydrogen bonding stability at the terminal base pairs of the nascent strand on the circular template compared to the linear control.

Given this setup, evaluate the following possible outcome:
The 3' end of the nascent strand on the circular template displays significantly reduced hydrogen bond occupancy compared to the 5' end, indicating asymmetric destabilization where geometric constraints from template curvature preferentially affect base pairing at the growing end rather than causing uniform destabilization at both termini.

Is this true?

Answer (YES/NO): NO